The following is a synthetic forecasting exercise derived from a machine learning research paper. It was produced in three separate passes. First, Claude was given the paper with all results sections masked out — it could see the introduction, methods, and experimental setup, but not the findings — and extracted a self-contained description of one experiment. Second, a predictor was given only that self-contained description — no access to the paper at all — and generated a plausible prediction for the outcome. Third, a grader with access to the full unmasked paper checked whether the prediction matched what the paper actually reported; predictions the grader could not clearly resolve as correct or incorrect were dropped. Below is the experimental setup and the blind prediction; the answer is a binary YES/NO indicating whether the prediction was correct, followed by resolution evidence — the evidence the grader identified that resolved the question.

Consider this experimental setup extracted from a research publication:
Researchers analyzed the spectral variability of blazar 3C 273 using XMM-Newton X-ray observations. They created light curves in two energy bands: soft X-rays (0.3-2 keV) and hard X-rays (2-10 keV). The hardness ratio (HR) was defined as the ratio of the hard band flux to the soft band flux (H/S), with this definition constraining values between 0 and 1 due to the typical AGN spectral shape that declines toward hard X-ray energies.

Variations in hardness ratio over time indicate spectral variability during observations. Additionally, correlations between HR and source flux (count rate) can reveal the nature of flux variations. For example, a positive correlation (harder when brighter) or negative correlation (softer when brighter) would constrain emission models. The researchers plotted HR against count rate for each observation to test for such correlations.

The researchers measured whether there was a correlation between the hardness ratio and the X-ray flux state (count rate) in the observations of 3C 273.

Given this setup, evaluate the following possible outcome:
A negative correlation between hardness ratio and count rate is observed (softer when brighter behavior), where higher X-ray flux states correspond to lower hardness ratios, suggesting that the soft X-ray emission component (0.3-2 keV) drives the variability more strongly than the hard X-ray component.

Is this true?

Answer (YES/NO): NO